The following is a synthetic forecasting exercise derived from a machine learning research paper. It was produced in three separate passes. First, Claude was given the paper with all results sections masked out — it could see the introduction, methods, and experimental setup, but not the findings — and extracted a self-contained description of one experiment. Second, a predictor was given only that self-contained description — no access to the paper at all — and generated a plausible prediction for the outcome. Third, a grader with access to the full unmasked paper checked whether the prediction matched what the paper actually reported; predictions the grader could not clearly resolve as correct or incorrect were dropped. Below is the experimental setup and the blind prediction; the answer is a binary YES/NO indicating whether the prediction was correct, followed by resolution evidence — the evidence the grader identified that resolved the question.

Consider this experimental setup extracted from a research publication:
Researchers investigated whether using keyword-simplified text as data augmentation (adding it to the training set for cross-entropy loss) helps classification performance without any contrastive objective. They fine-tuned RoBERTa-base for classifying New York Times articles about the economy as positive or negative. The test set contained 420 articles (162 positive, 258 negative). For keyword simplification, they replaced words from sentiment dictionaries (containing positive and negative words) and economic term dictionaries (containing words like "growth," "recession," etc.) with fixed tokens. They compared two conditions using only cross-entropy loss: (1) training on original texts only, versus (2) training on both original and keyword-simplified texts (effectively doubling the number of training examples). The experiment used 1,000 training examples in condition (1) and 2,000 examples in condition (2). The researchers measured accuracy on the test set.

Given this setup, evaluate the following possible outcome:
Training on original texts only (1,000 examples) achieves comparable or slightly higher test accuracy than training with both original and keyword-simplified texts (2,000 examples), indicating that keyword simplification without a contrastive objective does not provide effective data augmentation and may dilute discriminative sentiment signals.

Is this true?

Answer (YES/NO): YES